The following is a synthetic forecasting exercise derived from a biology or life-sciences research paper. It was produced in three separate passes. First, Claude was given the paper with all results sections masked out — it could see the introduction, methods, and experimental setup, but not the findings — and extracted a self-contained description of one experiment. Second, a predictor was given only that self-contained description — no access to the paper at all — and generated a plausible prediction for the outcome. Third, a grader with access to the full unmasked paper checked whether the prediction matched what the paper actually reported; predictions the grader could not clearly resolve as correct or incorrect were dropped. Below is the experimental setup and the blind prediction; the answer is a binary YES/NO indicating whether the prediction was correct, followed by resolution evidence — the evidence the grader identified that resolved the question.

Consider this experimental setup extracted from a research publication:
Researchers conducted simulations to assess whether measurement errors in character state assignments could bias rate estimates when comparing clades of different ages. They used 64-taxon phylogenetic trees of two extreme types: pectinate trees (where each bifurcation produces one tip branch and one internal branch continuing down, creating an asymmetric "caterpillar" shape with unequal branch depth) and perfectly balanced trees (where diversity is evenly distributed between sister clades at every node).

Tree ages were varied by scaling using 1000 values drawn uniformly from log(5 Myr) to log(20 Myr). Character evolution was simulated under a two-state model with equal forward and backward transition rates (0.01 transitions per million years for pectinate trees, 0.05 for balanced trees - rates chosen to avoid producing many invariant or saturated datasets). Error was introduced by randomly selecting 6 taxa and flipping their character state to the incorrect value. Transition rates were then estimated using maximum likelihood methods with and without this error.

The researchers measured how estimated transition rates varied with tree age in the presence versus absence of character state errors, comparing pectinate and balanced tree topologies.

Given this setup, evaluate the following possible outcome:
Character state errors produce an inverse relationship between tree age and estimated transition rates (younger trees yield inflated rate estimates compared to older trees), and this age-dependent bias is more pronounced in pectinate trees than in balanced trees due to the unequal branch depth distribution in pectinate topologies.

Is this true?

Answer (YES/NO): NO